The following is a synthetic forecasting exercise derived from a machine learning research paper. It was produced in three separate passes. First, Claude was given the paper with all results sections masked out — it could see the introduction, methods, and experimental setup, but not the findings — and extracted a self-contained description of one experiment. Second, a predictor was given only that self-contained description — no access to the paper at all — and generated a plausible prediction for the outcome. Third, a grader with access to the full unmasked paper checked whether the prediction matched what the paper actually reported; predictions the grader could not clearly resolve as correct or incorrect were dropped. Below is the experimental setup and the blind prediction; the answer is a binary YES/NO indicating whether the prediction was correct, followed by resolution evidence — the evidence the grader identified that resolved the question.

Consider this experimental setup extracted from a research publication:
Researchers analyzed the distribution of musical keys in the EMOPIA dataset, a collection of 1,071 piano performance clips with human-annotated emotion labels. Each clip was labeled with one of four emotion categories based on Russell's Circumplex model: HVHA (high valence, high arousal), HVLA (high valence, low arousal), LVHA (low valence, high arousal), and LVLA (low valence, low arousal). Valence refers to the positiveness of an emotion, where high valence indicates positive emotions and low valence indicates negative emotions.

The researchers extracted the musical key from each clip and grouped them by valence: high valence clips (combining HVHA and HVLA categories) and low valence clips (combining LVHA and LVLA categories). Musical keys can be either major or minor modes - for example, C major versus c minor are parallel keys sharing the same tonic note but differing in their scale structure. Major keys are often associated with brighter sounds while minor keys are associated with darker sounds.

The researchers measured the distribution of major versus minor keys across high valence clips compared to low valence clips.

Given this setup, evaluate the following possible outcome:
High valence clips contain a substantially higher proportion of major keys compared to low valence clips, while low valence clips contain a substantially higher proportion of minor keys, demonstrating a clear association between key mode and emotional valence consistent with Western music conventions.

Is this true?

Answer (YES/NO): YES